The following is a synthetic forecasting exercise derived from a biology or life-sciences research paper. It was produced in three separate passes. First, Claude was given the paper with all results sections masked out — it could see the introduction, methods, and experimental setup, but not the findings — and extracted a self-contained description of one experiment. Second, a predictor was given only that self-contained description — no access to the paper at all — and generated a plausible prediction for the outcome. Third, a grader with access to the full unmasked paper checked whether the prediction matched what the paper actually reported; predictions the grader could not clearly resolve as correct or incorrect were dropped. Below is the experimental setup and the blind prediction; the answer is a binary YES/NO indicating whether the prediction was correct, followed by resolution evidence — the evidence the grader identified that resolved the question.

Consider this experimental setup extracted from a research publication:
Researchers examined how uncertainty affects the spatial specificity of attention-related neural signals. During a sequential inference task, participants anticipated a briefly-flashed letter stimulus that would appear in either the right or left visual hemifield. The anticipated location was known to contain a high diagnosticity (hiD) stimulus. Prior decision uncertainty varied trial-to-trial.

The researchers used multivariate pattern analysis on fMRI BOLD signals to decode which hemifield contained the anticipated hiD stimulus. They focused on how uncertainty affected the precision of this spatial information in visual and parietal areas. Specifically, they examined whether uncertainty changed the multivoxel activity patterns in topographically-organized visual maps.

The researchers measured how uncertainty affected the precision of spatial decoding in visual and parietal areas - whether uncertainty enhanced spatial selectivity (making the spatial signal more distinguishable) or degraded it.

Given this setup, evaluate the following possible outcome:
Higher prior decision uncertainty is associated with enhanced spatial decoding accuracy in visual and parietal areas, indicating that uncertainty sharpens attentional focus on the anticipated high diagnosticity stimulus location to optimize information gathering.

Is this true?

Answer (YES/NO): YES